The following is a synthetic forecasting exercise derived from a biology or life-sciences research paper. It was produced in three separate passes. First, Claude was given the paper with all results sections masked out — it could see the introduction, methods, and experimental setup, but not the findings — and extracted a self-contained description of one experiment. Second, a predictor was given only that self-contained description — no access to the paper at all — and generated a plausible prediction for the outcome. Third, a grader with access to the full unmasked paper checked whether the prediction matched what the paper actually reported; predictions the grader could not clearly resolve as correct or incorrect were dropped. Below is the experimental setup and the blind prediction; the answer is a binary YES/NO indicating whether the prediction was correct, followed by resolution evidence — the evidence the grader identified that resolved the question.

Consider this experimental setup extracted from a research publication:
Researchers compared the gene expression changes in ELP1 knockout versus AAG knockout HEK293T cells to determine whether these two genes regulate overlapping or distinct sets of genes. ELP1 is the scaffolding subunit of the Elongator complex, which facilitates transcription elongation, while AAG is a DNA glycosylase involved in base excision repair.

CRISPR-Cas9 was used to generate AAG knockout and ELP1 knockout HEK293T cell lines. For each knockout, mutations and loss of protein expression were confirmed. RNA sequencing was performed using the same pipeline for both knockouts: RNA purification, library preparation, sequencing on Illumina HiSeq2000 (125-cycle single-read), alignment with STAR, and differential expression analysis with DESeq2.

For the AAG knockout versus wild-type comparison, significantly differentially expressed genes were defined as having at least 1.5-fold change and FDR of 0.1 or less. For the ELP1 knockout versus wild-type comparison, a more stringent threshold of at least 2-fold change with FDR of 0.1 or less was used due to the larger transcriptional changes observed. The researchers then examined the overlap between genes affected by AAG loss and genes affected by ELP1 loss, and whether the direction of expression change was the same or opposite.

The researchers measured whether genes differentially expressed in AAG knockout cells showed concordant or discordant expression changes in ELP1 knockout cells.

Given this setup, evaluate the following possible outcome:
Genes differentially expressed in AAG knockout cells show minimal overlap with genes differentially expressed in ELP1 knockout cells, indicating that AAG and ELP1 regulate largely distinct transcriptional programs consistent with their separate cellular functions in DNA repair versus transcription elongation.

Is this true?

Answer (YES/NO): NO